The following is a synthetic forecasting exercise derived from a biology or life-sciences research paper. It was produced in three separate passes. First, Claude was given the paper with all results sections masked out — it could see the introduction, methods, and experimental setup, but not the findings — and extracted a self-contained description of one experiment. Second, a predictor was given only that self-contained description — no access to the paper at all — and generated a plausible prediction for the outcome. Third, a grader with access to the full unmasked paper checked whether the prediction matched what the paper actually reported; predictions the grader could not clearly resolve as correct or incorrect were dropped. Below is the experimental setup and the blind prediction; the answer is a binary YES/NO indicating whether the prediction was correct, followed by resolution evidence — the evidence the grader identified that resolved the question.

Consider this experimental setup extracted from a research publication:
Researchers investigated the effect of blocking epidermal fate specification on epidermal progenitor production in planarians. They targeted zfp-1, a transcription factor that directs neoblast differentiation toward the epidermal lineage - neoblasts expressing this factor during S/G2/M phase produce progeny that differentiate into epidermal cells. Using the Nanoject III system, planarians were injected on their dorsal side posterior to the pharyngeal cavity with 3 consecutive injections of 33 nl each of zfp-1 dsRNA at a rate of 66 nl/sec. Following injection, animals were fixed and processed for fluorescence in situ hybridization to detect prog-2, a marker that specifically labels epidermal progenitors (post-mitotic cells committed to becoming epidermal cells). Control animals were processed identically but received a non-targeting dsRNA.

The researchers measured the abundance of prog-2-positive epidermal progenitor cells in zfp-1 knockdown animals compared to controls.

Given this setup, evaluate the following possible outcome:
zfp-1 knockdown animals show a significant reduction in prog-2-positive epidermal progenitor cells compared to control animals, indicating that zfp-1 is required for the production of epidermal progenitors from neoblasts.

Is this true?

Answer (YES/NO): YES